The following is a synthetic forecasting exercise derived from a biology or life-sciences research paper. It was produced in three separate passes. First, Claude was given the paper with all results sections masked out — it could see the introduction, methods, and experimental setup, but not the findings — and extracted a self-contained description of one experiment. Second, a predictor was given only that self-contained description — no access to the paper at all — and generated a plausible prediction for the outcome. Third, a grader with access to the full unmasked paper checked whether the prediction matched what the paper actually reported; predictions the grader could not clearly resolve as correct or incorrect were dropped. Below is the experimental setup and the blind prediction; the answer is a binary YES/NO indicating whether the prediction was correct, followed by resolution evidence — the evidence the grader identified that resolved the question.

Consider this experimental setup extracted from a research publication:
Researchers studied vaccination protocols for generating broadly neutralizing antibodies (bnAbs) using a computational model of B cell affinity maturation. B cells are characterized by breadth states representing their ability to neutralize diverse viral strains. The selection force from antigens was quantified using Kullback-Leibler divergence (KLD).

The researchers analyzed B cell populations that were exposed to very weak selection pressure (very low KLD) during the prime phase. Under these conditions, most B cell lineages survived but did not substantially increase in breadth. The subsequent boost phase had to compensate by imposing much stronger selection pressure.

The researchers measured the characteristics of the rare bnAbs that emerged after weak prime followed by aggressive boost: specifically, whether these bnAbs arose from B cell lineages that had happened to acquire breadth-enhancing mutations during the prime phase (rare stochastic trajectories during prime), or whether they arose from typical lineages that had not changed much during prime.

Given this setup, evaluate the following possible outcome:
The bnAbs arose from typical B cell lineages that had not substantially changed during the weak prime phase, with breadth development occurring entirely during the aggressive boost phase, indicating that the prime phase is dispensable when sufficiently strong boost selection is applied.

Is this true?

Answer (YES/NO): NO